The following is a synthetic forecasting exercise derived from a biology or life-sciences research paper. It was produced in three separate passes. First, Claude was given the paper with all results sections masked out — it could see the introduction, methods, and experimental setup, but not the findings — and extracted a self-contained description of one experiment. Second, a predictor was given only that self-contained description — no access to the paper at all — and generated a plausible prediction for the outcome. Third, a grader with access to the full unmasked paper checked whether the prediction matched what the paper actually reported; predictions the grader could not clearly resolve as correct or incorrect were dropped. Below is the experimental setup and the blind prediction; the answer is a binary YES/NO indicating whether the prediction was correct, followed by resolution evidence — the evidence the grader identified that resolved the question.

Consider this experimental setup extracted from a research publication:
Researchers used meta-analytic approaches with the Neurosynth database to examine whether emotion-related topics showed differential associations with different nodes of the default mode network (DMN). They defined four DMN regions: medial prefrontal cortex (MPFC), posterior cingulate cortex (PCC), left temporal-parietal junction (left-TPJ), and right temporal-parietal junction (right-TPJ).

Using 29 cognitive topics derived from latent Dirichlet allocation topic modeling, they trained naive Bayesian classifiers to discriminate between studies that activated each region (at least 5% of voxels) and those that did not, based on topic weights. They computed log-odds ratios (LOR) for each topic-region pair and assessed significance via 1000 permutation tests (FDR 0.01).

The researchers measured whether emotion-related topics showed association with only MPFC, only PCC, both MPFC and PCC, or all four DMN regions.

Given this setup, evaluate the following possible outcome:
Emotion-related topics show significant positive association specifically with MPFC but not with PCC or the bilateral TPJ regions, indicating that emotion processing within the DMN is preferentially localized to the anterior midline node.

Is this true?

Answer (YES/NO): NO